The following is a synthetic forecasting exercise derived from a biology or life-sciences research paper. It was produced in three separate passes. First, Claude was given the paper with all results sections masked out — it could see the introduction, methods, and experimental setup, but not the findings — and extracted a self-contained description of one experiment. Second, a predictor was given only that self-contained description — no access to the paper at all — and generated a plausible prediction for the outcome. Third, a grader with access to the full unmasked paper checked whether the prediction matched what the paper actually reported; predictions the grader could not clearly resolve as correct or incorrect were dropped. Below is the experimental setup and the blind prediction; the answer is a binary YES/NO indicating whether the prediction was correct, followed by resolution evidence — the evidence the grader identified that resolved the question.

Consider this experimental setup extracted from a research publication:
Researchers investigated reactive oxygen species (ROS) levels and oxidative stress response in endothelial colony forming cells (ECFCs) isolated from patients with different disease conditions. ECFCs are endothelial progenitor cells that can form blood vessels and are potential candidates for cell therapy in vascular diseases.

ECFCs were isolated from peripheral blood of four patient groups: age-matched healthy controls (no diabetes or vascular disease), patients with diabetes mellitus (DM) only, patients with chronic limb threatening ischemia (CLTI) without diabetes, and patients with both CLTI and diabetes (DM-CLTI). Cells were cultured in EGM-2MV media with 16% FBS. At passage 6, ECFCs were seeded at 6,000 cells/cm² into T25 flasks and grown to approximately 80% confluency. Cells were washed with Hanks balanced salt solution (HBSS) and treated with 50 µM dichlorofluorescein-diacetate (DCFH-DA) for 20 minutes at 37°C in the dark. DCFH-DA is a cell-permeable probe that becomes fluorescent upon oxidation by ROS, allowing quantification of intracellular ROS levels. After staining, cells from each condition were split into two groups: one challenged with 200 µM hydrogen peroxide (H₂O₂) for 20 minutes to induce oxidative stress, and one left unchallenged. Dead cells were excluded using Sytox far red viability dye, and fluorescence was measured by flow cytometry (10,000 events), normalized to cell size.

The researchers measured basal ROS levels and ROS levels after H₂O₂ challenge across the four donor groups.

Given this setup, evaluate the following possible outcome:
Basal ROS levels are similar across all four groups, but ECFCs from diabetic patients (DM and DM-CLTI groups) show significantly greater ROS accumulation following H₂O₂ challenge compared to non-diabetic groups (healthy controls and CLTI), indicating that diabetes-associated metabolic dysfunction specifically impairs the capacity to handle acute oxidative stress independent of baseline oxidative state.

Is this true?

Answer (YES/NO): NO